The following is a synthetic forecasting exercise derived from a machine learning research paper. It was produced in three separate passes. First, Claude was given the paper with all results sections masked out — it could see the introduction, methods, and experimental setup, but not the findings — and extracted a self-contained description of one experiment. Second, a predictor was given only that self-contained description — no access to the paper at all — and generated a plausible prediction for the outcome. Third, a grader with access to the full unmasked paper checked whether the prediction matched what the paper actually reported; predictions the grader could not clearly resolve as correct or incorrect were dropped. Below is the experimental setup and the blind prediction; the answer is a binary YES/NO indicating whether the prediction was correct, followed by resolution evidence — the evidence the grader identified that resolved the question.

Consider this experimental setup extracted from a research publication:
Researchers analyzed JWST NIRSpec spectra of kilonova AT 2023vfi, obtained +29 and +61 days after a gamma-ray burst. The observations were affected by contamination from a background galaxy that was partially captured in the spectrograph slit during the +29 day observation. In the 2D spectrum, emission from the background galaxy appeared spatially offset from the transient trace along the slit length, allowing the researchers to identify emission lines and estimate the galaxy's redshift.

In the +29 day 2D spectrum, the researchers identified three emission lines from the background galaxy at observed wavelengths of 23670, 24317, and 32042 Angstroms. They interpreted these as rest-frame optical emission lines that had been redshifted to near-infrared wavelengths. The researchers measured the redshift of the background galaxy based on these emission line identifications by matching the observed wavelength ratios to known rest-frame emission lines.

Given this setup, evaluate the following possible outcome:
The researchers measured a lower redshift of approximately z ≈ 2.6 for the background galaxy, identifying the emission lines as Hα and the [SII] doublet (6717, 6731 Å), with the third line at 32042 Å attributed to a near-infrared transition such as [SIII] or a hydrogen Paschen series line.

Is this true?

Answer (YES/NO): NO